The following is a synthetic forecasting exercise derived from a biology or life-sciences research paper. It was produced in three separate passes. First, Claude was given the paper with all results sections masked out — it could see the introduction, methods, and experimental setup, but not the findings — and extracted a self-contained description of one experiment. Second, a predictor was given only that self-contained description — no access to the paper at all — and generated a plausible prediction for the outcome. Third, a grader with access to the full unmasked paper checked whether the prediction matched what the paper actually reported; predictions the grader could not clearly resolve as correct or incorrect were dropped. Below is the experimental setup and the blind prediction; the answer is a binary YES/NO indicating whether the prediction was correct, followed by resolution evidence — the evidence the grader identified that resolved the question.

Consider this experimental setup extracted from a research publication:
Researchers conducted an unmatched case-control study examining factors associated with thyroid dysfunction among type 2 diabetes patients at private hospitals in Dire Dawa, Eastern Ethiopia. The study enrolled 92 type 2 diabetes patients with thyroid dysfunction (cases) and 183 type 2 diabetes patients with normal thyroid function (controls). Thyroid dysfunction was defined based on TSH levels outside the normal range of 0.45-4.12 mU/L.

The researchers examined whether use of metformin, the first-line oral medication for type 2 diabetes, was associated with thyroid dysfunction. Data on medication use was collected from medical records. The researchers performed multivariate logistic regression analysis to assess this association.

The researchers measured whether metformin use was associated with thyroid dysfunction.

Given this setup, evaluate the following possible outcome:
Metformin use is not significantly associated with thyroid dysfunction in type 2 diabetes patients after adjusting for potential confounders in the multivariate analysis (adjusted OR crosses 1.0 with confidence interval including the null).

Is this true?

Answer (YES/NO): YES